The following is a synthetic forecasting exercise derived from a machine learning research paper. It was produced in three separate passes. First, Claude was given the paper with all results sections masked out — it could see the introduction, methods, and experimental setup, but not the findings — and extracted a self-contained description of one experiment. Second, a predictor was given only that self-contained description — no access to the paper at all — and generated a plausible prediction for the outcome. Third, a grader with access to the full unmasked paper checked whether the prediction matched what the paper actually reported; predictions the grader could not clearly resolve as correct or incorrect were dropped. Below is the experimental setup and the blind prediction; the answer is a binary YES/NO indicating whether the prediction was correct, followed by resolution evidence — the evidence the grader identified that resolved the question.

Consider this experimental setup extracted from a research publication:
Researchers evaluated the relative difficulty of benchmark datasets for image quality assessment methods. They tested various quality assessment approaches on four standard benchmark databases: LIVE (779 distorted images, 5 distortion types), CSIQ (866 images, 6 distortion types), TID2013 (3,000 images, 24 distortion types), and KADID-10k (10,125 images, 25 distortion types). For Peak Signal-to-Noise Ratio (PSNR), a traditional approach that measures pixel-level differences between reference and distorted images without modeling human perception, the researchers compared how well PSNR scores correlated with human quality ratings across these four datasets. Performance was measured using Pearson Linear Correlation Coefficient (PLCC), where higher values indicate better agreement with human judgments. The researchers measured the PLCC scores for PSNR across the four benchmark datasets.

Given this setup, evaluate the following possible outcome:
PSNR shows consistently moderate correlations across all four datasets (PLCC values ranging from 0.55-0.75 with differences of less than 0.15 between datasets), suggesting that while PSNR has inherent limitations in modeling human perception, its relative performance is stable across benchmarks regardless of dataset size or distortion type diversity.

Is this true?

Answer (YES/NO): NO